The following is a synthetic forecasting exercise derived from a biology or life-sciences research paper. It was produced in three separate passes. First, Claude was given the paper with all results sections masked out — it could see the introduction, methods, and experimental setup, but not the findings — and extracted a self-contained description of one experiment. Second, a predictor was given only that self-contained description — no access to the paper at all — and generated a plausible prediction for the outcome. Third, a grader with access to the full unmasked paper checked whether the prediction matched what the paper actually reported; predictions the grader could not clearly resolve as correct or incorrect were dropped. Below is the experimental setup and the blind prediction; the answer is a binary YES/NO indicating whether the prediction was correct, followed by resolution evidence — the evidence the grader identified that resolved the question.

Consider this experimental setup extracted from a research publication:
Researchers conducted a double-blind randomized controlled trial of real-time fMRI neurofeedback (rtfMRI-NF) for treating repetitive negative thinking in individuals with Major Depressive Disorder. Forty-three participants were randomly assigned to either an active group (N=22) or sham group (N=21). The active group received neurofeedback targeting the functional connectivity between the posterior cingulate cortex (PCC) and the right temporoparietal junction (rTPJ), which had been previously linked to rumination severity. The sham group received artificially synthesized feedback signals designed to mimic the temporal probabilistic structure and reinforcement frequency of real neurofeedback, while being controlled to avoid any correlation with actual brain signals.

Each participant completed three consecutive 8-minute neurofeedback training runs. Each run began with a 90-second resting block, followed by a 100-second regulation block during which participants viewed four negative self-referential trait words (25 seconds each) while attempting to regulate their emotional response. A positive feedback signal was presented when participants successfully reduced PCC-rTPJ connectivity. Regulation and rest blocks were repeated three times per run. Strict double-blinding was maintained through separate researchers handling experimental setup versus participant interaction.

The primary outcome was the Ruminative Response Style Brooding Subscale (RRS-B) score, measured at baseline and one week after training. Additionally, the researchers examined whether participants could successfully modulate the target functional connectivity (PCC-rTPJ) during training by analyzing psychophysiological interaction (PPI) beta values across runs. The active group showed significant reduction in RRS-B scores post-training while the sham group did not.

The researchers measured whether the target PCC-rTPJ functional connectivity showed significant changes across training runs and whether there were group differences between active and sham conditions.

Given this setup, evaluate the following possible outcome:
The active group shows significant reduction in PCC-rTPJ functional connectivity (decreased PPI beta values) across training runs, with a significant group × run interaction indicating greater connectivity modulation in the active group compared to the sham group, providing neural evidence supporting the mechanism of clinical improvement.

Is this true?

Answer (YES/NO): NO